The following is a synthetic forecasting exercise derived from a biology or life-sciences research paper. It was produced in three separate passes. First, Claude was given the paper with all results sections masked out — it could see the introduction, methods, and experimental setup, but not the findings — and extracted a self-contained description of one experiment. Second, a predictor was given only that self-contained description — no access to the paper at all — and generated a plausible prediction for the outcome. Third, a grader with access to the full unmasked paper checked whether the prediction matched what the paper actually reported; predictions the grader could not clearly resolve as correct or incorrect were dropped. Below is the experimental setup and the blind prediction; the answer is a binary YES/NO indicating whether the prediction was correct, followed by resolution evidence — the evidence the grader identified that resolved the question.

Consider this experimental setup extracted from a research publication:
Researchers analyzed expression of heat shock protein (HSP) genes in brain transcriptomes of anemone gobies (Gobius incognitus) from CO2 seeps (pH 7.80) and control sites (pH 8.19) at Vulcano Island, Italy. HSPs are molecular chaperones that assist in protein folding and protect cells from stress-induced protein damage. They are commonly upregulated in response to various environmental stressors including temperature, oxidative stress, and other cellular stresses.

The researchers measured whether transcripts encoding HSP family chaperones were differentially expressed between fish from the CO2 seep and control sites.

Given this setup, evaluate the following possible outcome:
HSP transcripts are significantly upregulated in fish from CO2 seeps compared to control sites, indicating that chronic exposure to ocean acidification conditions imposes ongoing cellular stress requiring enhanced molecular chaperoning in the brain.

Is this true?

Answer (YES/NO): YES